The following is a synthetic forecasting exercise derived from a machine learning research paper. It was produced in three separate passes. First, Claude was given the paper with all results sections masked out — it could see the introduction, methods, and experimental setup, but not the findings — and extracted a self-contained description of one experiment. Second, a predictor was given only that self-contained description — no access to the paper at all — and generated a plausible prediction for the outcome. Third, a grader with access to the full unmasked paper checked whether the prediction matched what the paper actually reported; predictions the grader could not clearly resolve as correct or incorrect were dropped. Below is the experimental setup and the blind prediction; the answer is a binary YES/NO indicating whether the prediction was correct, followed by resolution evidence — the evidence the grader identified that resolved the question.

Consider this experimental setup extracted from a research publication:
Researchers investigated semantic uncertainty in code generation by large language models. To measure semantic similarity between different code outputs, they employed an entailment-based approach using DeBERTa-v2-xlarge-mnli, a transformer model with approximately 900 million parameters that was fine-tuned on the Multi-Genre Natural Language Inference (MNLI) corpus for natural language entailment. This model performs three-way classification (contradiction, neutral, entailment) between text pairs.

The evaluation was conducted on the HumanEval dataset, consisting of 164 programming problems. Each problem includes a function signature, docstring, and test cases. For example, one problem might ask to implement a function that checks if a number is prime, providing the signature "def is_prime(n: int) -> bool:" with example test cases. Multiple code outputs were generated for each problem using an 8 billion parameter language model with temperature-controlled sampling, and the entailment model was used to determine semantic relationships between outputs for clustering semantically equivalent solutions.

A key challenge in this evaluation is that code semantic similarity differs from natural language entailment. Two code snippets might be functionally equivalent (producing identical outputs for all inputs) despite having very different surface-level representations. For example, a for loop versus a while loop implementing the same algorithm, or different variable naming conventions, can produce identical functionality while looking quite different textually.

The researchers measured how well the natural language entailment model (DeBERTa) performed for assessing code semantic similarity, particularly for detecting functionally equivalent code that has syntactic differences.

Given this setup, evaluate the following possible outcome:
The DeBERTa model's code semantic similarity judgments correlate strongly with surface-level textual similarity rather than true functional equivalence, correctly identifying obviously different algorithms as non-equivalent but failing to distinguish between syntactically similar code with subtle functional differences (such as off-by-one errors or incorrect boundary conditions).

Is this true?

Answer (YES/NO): NO